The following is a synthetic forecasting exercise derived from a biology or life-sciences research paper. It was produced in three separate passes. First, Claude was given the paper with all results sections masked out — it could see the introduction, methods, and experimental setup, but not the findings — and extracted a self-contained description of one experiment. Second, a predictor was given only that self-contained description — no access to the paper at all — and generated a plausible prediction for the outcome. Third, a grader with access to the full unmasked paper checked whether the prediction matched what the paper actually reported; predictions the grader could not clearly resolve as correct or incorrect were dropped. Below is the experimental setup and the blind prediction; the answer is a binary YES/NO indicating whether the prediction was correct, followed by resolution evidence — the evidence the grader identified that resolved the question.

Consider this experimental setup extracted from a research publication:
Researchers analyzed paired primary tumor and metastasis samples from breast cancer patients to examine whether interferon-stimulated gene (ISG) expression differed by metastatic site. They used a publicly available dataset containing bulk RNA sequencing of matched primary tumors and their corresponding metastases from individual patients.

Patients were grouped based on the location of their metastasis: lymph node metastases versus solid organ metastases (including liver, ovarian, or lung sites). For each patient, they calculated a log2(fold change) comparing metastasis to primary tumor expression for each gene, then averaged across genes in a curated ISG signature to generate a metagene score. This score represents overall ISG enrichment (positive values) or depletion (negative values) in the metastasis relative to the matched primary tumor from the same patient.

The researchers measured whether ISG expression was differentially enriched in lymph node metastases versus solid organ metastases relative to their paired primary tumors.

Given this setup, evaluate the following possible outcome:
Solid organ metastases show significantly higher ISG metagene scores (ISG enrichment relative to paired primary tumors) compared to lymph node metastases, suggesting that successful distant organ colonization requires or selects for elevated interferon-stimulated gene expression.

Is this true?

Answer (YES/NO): NO